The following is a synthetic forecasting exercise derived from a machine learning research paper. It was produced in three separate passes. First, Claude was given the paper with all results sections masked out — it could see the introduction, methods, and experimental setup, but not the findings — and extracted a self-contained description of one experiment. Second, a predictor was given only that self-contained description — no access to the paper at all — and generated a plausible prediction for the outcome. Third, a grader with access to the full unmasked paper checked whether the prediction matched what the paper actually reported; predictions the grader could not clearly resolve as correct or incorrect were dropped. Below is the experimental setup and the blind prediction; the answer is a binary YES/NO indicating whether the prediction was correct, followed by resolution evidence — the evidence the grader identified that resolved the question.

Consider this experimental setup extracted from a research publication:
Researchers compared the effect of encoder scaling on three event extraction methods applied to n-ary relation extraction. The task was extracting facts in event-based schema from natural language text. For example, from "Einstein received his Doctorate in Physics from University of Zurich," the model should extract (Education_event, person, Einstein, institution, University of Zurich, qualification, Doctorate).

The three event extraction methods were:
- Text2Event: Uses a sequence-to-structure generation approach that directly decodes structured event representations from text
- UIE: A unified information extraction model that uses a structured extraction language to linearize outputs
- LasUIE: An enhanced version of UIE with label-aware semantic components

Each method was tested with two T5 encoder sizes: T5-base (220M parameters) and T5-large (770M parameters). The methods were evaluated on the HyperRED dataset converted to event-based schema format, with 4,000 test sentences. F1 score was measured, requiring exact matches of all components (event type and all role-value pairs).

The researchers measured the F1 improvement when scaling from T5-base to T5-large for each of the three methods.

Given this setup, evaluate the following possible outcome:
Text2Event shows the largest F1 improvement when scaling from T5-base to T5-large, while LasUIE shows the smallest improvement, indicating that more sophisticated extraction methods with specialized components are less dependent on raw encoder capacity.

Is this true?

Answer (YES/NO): NO